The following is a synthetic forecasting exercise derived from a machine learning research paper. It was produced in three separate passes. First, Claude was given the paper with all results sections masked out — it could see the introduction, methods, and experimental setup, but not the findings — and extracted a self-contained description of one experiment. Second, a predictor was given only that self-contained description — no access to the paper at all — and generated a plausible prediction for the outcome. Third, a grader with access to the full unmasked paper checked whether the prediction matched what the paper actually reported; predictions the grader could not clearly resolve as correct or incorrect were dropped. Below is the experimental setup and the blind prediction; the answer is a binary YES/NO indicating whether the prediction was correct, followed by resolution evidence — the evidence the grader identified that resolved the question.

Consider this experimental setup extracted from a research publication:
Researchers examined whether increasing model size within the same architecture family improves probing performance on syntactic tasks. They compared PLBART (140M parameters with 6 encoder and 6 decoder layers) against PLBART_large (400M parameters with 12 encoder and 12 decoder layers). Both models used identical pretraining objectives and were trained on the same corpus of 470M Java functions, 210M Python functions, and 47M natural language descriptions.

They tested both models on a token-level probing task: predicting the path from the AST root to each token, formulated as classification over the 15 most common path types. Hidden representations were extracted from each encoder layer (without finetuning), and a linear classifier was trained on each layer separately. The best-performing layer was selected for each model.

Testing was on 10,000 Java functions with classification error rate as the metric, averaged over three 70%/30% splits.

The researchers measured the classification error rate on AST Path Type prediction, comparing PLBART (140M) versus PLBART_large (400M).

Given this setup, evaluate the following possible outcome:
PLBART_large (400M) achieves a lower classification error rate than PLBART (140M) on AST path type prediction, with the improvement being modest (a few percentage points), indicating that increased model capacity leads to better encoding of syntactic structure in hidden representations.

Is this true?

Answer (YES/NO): NO